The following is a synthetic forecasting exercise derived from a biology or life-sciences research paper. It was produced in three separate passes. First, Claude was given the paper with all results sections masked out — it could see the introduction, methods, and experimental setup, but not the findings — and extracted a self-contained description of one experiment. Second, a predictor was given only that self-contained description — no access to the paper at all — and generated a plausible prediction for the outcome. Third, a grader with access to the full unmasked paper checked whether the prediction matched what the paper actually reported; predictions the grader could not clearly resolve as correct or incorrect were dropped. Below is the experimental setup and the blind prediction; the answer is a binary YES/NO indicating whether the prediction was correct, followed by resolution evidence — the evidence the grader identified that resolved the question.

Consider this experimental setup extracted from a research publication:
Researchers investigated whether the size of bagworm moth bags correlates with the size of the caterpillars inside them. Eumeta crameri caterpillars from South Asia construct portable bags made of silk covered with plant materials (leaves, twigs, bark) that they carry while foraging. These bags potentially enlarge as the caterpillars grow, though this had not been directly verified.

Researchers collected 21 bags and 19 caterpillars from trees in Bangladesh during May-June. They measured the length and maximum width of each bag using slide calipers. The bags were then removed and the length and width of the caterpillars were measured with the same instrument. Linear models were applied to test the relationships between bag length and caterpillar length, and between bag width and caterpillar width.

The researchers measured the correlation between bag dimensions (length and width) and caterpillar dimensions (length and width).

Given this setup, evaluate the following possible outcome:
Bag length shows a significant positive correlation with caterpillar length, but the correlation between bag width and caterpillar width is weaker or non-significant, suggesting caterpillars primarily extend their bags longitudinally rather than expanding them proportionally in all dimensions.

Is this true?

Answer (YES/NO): NO